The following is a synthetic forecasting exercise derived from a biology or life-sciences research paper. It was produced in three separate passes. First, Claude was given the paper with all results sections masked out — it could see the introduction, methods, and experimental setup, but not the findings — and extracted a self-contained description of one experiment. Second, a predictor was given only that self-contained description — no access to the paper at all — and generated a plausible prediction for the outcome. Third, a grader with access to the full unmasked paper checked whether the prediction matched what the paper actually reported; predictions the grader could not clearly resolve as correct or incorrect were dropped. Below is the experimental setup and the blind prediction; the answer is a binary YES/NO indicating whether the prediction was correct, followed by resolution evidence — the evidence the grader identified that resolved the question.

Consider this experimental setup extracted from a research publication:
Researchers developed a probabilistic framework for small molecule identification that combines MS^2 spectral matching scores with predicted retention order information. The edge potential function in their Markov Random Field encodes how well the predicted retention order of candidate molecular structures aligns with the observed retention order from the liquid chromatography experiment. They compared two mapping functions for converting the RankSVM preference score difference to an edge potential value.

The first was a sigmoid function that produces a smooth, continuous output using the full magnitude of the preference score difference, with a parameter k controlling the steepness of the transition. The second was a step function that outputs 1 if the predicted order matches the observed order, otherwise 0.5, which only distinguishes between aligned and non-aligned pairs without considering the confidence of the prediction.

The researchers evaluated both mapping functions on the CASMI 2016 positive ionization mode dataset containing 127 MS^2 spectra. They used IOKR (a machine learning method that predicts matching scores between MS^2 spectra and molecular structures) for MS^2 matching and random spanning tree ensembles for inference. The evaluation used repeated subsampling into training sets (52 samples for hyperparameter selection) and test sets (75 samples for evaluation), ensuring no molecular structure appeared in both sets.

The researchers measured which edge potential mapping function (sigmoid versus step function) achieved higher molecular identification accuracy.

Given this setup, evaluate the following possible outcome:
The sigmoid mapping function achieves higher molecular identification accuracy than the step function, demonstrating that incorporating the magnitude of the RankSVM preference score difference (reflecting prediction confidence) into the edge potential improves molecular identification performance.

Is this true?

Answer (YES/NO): YES